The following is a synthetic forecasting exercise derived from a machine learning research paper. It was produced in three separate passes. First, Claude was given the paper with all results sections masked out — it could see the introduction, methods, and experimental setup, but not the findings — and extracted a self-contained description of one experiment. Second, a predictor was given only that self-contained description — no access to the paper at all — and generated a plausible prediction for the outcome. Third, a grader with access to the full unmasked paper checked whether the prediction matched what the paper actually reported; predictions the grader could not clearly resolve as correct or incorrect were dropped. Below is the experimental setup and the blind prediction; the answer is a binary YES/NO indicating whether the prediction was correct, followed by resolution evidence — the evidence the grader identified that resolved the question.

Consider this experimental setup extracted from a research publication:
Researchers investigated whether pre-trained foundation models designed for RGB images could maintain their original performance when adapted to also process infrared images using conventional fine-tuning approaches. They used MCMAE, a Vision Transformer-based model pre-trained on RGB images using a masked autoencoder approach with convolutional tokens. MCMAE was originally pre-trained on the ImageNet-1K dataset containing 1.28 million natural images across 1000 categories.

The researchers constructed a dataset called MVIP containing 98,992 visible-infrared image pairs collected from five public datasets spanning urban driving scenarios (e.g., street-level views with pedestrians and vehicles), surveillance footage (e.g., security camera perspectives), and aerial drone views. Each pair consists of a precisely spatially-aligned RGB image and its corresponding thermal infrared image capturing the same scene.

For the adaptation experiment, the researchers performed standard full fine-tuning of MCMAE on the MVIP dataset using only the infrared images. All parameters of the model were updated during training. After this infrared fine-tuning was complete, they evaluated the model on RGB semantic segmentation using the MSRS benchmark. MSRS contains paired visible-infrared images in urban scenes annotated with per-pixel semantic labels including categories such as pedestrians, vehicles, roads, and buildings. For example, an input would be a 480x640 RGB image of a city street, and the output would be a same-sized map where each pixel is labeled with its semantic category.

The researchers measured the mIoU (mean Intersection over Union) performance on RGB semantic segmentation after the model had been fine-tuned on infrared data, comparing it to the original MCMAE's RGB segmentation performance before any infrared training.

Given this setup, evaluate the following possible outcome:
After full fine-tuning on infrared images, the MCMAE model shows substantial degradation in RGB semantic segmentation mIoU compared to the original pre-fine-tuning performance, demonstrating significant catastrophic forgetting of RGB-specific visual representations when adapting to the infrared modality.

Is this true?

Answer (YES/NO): NO